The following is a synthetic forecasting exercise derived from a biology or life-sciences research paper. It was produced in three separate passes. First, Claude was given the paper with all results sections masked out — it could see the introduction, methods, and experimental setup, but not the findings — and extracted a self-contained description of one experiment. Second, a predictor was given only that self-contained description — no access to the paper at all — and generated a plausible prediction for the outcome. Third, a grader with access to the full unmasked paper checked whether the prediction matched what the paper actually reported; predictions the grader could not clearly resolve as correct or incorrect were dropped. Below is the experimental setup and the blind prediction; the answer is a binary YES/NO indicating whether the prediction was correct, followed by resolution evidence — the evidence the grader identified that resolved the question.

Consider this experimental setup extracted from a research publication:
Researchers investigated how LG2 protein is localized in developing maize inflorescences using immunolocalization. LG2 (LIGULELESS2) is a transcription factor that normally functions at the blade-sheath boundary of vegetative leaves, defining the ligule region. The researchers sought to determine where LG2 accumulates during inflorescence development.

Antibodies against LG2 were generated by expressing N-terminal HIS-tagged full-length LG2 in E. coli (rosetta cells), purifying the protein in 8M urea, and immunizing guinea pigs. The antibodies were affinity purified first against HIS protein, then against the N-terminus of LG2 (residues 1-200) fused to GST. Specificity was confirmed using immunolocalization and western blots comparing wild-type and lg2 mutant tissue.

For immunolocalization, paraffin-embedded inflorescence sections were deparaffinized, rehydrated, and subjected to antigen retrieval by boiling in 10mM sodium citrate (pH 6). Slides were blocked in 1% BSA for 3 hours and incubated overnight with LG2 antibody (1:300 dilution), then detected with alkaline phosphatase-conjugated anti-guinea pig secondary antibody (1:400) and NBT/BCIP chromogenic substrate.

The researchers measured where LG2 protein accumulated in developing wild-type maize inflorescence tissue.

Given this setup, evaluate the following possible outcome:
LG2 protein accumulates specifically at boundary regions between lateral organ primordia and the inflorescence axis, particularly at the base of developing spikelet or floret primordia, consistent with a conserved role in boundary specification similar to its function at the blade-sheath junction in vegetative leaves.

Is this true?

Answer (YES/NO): NO